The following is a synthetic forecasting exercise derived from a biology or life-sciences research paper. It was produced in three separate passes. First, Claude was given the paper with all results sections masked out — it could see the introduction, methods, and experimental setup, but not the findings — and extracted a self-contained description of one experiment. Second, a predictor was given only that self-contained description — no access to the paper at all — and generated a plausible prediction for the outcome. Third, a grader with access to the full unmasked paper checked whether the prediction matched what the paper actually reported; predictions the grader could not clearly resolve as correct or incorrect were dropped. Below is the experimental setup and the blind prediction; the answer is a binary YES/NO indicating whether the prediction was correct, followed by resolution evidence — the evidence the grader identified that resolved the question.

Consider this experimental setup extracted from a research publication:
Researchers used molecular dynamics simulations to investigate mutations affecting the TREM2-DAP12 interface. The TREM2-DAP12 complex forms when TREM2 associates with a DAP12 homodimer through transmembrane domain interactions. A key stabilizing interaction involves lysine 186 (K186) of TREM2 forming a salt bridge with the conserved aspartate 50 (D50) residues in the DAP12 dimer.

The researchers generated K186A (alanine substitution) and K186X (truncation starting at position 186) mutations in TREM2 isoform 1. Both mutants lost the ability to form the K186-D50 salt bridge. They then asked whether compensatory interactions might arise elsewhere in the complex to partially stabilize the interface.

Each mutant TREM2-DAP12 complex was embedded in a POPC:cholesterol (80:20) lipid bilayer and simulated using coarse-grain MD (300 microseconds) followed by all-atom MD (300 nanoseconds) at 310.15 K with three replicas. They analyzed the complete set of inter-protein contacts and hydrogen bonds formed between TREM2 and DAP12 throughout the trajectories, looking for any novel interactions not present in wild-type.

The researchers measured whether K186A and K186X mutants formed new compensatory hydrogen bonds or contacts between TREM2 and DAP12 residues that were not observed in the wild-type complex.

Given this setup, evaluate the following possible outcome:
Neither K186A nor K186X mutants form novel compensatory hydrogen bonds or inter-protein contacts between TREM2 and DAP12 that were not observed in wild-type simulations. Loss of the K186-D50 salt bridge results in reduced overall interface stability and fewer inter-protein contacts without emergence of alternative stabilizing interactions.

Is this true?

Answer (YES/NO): NO